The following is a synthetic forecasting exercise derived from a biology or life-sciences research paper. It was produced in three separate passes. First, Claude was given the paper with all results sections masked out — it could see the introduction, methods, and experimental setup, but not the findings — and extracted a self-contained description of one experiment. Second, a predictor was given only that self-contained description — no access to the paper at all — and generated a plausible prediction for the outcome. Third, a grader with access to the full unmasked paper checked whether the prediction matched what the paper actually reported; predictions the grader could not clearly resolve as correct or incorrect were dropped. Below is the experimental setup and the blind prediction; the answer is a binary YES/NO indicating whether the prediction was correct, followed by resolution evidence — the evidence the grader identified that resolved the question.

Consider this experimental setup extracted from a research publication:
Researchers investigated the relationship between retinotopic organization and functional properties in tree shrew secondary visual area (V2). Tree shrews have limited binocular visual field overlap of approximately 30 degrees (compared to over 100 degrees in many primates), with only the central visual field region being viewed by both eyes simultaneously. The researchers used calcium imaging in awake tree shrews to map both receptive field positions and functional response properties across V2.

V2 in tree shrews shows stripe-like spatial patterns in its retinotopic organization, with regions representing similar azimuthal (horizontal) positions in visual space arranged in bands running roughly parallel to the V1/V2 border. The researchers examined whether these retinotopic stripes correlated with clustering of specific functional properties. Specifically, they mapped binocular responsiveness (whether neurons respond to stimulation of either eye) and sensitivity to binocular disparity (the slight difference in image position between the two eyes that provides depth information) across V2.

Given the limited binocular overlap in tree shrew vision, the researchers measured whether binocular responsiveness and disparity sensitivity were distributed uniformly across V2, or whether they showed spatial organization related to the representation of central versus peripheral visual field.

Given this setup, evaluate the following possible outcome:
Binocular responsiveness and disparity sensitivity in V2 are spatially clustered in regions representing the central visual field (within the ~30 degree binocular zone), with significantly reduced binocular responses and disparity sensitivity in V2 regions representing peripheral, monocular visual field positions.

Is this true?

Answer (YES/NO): YES